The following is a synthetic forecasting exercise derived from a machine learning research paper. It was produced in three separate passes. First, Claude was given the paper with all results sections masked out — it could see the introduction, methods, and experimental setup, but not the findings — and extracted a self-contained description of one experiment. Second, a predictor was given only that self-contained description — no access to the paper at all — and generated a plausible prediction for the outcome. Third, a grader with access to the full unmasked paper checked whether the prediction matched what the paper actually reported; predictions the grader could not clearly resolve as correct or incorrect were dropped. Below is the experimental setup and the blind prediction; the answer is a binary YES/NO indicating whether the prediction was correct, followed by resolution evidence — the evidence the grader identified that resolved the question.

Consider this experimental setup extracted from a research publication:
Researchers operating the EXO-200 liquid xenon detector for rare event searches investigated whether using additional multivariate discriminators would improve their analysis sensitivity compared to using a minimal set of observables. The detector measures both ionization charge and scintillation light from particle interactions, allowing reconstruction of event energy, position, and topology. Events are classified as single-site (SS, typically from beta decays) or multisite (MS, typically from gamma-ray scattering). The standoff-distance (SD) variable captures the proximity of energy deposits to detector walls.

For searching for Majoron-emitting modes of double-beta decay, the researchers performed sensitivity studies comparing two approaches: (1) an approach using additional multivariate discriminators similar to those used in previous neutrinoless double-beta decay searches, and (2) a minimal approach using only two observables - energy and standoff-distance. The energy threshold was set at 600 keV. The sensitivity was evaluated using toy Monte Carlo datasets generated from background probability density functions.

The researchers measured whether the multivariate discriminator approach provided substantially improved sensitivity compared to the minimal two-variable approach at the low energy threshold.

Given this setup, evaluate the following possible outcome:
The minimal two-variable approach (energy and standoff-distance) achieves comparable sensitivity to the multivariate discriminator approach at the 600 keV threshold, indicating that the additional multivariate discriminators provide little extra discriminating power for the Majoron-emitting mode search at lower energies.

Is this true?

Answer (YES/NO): YES